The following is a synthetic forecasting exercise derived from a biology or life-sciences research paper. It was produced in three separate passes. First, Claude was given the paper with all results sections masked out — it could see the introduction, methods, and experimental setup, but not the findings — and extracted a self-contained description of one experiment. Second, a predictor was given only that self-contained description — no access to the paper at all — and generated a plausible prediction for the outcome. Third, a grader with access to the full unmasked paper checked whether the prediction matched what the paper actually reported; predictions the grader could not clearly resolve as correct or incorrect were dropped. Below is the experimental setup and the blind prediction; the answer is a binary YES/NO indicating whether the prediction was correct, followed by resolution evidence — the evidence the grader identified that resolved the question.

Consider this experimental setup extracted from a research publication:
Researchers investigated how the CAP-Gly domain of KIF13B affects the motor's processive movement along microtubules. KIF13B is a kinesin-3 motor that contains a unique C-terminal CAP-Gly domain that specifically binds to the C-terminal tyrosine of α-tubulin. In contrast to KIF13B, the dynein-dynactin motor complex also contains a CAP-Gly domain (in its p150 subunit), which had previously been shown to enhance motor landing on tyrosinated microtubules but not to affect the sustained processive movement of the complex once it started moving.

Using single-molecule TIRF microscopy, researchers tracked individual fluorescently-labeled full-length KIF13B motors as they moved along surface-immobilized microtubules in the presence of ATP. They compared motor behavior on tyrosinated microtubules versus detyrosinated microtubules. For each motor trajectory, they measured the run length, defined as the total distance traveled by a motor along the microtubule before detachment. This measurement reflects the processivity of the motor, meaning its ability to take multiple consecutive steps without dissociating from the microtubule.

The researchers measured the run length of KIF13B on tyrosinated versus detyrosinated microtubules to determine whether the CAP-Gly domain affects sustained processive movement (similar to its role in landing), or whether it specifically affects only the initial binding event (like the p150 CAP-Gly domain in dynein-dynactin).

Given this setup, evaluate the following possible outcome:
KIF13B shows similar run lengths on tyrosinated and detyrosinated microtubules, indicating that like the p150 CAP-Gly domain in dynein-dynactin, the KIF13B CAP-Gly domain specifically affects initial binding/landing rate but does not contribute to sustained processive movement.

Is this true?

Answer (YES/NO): NO